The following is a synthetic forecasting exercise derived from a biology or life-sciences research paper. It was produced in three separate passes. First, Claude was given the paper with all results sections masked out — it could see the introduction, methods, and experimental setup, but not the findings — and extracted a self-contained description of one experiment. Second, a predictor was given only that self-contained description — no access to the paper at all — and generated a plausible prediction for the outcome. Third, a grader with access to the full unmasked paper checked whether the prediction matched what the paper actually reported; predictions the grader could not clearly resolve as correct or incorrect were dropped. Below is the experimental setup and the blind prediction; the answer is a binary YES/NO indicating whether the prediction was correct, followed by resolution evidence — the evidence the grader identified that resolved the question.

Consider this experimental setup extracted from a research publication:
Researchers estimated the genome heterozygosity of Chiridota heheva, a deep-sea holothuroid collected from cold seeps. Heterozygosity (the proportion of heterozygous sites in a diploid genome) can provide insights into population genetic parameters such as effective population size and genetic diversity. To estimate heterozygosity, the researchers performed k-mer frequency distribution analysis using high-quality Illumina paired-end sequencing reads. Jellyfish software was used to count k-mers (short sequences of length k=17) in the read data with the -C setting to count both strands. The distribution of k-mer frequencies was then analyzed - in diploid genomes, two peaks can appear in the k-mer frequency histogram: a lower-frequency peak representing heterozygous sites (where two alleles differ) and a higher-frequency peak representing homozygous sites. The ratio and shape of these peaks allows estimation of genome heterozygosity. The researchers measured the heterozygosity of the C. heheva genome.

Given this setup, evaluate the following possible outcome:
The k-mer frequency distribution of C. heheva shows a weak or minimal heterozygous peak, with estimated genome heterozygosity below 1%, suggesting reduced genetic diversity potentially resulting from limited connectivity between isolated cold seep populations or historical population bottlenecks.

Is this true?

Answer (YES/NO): NO